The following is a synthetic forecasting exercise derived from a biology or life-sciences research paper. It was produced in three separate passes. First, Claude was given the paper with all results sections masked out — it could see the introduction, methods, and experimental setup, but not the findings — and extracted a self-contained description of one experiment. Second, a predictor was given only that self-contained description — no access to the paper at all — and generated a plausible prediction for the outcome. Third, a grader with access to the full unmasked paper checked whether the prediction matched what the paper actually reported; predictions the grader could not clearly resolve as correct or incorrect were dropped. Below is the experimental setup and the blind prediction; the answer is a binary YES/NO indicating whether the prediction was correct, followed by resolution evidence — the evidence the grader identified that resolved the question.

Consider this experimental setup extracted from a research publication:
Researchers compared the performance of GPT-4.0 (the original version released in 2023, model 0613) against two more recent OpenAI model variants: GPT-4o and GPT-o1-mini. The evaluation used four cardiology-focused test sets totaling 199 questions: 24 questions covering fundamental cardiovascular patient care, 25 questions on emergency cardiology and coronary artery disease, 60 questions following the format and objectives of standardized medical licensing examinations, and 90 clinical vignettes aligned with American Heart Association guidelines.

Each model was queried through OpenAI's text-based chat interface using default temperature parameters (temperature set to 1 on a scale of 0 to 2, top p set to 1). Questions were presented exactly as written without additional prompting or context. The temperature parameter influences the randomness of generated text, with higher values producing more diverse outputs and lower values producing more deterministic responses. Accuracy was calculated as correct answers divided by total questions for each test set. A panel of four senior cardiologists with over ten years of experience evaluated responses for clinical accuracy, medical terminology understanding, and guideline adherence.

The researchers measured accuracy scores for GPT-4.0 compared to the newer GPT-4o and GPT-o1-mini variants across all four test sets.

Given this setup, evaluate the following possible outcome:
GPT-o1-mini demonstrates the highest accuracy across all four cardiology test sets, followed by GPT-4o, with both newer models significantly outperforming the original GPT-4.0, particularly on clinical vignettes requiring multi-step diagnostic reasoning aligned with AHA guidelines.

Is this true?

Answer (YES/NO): NO